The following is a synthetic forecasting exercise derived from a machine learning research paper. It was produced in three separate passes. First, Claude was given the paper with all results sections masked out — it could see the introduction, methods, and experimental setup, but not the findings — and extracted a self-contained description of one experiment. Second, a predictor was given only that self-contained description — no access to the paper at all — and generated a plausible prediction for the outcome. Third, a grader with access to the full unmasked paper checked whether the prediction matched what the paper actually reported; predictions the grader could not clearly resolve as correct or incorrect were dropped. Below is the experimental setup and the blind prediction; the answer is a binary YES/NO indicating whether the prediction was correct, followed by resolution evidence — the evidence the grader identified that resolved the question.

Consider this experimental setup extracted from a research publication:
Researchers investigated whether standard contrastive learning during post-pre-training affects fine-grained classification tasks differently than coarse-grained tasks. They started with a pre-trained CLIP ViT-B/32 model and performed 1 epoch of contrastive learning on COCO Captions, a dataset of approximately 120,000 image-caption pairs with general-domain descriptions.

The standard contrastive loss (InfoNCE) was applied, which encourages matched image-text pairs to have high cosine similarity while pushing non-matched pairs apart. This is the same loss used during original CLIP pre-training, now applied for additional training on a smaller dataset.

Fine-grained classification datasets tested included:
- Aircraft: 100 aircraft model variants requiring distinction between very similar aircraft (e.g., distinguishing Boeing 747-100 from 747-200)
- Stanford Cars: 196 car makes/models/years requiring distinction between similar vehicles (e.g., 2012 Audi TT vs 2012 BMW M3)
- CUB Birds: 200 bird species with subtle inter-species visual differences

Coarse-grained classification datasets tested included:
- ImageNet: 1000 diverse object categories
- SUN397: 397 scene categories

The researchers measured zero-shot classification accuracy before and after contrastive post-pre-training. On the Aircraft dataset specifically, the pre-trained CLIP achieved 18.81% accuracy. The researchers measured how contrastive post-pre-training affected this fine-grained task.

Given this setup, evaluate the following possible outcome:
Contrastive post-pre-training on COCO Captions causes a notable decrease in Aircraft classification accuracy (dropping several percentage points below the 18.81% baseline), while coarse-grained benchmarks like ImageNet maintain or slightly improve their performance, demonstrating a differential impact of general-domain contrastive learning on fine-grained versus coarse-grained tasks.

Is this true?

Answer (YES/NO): NO